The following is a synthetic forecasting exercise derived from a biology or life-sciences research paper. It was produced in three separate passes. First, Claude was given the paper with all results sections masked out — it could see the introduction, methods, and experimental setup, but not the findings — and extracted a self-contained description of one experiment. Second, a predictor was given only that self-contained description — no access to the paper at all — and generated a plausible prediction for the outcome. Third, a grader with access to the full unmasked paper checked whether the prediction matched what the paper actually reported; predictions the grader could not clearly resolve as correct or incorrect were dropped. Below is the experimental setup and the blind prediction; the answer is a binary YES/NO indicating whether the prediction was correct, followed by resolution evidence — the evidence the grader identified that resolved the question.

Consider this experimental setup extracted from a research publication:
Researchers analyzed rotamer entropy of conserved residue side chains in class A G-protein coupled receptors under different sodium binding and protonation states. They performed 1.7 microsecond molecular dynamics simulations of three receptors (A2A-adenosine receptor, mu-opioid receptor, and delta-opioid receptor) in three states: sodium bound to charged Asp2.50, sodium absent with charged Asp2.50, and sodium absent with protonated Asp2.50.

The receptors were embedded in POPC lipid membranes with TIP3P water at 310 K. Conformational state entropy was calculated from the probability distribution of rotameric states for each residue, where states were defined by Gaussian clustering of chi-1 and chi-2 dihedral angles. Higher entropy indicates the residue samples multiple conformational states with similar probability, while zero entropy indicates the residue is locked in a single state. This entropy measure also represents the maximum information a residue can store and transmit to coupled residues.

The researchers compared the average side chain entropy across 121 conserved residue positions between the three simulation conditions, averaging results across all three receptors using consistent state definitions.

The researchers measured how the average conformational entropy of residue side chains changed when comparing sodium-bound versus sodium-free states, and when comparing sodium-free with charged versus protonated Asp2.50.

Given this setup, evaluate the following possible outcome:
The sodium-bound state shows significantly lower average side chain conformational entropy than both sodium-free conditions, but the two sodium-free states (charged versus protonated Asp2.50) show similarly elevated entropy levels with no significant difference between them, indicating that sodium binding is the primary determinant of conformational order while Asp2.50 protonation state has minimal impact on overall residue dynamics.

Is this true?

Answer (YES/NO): NO